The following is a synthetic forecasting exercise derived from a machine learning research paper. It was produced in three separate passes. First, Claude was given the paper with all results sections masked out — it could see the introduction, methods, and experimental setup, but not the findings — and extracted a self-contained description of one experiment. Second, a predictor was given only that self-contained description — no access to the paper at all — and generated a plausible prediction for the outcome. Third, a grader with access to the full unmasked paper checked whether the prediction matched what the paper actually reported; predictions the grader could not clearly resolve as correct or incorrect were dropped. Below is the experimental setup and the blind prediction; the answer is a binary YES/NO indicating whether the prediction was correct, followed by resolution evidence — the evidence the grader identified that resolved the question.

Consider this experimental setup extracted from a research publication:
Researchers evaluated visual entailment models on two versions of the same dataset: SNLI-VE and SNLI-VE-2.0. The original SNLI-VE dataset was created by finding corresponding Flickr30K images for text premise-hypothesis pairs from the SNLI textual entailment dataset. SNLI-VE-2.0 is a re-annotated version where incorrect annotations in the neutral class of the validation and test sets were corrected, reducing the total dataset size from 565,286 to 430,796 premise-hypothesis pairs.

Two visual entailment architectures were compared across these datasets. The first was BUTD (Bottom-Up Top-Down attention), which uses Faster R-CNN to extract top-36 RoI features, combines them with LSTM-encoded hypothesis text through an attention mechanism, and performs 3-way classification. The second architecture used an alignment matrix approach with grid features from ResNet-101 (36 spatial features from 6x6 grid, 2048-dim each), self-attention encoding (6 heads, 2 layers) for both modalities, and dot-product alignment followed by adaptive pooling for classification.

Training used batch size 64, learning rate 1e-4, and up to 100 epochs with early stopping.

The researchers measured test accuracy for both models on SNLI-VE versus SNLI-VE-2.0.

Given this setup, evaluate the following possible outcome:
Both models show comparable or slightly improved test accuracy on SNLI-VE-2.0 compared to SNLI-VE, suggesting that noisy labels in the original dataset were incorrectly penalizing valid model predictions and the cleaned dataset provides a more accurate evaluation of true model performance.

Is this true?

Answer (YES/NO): NO